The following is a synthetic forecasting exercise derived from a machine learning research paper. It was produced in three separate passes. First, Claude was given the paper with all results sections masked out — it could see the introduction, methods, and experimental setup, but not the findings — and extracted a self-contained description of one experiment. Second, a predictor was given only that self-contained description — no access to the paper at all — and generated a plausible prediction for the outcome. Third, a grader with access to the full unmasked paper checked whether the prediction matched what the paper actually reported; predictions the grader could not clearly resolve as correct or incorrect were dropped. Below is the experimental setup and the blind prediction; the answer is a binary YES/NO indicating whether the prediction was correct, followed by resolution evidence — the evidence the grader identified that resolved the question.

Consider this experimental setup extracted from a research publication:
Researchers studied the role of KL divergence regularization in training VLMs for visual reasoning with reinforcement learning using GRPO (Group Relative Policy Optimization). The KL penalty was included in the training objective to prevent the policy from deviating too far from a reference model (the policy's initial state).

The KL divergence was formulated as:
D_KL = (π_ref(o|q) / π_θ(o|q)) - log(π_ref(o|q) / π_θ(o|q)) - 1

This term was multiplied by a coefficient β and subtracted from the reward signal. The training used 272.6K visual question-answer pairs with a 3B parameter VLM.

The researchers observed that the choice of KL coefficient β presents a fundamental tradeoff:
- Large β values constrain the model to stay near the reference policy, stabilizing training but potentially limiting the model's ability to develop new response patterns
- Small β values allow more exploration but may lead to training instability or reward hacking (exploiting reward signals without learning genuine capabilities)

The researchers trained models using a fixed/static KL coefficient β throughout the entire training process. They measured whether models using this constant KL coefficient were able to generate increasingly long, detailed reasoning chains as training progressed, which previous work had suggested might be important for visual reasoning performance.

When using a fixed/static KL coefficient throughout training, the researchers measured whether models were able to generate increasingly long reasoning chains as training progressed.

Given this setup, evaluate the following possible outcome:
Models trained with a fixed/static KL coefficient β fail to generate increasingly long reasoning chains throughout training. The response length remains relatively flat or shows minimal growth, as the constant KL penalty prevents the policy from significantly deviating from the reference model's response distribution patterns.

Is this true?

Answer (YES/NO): NO